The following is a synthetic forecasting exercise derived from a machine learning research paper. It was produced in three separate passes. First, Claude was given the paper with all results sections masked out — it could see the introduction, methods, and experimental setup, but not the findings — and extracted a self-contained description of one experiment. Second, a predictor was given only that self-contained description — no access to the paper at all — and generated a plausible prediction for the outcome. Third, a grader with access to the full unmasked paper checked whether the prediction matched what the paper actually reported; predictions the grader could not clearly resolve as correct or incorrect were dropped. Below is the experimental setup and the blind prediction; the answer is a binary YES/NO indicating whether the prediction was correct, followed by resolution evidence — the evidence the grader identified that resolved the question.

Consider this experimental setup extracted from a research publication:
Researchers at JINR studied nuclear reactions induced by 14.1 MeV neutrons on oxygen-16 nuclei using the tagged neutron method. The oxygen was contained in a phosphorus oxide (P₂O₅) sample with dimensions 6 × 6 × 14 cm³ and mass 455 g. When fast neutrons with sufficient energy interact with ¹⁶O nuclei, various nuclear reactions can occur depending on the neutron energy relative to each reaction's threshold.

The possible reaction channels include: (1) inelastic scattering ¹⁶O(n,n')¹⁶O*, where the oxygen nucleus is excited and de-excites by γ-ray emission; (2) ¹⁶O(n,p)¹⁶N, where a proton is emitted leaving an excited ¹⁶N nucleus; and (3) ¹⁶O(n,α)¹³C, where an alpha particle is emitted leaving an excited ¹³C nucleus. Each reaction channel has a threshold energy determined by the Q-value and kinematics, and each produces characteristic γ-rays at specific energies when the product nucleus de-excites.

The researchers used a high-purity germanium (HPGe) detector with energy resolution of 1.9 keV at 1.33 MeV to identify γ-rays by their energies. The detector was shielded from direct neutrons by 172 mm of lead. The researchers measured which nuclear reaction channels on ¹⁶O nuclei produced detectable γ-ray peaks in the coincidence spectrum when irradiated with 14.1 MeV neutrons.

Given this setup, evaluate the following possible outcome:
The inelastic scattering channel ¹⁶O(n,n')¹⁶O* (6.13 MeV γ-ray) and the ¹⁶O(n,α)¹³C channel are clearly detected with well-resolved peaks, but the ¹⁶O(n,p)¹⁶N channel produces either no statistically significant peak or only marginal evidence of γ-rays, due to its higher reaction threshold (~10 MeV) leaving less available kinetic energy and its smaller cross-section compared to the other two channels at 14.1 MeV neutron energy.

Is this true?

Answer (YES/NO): NO